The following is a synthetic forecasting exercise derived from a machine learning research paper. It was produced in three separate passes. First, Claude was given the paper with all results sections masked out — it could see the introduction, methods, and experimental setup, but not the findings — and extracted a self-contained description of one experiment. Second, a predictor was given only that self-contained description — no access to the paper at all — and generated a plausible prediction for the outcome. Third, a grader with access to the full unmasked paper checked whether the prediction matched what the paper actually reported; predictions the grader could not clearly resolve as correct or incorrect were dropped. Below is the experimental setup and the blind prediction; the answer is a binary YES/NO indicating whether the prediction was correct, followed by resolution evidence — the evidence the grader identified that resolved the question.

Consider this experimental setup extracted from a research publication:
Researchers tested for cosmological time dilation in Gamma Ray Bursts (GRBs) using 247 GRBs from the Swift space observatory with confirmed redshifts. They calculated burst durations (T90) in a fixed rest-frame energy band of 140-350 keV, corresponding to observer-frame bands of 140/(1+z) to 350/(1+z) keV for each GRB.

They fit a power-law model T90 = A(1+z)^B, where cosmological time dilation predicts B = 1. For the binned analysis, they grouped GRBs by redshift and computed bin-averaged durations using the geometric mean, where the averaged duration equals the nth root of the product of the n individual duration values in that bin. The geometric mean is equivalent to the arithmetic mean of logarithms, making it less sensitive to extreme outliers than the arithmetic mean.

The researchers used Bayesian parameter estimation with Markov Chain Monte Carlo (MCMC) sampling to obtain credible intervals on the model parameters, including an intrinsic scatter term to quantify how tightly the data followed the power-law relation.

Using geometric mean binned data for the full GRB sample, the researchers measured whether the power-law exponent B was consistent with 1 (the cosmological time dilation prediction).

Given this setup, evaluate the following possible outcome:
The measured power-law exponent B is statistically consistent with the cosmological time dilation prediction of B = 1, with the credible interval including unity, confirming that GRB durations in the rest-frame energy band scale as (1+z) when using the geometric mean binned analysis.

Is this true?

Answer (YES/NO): YES